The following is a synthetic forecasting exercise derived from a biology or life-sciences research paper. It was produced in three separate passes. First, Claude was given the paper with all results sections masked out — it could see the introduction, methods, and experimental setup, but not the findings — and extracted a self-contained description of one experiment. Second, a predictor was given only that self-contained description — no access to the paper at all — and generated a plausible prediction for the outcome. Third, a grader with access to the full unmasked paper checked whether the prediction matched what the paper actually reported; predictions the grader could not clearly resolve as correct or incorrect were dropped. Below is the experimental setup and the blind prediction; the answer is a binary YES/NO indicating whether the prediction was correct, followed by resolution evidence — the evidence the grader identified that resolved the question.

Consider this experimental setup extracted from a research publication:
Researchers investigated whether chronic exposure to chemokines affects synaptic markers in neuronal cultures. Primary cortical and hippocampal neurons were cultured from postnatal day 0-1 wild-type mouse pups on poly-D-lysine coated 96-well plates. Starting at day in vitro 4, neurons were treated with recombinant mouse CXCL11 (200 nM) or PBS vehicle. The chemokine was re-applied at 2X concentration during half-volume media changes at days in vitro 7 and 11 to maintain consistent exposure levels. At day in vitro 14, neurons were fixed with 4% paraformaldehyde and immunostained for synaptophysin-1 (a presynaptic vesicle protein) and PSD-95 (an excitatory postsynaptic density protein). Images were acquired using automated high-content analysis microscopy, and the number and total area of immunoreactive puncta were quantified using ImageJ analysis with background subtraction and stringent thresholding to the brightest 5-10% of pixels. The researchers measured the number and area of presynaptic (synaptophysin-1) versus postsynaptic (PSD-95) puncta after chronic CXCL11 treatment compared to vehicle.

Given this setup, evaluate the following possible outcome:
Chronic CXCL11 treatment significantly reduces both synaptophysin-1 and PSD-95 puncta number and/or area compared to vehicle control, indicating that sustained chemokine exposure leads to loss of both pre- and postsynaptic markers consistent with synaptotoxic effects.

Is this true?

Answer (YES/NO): NO